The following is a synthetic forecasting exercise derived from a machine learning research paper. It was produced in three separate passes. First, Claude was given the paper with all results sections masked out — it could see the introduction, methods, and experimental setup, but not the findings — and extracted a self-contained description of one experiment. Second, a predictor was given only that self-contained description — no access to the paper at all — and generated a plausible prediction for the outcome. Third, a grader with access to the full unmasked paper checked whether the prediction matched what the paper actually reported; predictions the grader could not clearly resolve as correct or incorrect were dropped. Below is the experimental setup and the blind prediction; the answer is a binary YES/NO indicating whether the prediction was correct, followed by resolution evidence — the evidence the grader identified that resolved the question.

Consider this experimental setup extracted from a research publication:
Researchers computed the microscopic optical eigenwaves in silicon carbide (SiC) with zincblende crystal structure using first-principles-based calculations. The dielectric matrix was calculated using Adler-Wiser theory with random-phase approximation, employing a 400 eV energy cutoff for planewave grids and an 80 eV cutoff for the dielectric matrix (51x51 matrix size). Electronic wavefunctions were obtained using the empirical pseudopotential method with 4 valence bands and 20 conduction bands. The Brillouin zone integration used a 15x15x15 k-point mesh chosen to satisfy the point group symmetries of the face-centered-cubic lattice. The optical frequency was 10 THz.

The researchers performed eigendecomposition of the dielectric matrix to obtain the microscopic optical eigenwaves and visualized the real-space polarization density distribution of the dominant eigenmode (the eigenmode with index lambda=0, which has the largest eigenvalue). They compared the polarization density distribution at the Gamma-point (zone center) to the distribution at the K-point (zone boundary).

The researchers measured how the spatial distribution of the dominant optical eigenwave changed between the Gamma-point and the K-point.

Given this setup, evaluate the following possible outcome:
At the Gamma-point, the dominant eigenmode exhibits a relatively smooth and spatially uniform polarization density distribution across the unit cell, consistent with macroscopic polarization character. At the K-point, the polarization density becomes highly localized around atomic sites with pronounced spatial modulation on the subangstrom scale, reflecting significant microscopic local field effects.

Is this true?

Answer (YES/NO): YES